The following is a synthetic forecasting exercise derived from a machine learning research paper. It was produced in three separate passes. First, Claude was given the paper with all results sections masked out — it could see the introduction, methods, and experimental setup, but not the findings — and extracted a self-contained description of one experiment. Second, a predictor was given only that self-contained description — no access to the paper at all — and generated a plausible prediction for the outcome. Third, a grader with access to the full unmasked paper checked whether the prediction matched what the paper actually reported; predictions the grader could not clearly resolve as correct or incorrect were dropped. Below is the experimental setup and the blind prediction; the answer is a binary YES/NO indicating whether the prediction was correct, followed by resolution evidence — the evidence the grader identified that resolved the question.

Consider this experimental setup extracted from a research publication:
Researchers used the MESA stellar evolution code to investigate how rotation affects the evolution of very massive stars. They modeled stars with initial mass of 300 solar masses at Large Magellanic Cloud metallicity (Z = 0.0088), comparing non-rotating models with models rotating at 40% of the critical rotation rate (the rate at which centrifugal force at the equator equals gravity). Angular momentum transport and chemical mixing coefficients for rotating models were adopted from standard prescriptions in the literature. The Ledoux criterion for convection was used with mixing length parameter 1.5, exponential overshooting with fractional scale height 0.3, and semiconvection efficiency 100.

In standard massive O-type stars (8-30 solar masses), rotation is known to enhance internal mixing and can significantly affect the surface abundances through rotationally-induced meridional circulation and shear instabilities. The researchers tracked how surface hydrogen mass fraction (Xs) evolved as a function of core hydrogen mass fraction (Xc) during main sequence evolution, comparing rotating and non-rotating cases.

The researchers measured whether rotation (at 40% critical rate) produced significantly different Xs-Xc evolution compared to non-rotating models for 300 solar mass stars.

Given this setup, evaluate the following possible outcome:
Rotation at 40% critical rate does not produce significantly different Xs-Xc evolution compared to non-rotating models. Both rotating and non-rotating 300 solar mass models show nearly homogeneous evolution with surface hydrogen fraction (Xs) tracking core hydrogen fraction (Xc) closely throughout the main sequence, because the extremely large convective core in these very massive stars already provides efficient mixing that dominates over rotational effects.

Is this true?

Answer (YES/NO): YES